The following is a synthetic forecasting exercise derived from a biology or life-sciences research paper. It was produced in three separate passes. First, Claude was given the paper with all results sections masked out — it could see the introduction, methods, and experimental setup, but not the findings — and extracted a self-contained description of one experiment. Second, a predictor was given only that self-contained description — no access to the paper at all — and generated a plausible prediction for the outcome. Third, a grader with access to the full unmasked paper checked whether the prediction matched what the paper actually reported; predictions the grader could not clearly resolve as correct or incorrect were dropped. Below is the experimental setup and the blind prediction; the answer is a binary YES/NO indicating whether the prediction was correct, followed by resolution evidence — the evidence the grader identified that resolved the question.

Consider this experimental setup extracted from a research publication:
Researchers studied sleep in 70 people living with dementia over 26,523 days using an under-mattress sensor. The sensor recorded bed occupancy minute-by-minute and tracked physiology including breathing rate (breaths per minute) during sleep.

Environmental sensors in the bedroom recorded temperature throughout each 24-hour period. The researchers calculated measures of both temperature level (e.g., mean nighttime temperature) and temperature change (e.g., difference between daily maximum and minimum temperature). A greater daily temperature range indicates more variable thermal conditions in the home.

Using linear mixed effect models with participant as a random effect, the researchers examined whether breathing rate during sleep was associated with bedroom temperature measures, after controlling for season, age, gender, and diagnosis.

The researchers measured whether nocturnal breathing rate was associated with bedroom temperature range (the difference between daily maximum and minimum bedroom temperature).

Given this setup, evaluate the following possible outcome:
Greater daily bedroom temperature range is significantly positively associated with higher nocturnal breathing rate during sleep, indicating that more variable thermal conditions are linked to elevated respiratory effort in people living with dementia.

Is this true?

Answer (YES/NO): YES